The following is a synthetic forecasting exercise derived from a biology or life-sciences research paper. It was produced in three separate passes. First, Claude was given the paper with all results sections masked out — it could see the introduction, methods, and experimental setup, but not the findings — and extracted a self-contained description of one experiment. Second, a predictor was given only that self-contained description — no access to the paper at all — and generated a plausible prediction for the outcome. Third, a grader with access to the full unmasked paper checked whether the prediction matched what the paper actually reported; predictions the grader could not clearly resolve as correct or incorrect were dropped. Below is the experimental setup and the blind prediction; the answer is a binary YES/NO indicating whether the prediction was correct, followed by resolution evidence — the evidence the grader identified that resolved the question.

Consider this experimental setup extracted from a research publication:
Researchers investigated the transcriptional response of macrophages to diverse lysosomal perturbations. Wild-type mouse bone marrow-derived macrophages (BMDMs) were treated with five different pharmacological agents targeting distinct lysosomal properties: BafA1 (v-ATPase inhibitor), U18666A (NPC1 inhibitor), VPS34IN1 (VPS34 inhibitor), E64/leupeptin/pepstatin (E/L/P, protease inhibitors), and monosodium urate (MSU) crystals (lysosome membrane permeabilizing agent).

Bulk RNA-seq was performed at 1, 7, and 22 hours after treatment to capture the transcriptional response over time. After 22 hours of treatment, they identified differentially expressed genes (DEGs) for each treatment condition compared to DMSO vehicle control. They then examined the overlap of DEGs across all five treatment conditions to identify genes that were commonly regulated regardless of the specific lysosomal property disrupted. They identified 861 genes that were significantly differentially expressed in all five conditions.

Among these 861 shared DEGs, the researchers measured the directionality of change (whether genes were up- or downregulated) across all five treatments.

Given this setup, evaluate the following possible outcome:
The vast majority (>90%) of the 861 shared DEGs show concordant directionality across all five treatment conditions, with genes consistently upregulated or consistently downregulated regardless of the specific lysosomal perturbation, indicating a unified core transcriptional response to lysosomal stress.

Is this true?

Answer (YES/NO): YES